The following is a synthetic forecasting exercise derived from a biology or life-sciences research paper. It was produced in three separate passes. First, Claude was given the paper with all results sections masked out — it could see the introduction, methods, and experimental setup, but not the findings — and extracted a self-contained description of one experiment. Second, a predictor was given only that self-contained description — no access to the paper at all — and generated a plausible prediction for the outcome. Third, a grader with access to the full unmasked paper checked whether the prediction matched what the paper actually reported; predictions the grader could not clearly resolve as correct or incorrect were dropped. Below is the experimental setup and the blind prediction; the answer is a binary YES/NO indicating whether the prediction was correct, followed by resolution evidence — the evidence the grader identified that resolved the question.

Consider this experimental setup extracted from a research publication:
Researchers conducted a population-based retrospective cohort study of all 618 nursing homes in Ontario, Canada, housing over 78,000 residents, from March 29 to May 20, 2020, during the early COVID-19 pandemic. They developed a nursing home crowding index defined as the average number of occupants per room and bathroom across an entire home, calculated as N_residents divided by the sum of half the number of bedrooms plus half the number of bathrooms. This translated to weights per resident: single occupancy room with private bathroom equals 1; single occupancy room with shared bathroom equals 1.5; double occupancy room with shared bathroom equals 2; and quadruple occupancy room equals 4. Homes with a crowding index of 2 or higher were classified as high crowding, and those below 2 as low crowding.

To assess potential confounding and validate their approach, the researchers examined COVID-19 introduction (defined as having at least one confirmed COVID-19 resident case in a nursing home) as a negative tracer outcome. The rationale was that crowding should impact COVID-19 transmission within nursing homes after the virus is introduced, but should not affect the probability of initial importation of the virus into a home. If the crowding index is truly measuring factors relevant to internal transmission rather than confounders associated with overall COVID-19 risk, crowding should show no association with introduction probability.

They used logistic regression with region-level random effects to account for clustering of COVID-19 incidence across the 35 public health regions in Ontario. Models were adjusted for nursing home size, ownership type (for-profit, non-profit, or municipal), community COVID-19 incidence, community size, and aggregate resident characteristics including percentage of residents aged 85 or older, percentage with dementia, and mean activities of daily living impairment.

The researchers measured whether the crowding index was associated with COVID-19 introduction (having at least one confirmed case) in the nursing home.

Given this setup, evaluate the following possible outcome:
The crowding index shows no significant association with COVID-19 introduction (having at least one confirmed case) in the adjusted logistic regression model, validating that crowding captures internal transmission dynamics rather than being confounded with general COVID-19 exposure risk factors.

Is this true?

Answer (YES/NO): YES